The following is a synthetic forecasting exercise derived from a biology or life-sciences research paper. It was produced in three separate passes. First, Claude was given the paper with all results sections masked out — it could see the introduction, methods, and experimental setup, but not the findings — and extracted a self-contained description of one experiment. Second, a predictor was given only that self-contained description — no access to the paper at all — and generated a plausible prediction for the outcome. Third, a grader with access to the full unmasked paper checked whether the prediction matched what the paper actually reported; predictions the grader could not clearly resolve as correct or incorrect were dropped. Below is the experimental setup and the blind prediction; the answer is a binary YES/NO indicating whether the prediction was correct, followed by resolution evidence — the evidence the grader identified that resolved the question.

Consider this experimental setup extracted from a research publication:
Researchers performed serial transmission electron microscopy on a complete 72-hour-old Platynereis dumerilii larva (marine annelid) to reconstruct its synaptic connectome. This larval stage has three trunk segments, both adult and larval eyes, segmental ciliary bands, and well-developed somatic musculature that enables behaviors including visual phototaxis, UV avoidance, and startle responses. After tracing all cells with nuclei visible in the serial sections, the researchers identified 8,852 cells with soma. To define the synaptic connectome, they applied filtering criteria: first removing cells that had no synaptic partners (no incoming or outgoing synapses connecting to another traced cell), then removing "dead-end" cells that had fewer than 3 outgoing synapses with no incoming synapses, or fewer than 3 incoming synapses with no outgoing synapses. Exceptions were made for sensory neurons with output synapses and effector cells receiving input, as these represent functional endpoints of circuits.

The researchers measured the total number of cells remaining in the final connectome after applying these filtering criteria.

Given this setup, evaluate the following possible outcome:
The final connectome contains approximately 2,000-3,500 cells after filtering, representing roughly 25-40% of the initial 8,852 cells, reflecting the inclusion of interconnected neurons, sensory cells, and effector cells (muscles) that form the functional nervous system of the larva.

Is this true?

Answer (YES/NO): YES